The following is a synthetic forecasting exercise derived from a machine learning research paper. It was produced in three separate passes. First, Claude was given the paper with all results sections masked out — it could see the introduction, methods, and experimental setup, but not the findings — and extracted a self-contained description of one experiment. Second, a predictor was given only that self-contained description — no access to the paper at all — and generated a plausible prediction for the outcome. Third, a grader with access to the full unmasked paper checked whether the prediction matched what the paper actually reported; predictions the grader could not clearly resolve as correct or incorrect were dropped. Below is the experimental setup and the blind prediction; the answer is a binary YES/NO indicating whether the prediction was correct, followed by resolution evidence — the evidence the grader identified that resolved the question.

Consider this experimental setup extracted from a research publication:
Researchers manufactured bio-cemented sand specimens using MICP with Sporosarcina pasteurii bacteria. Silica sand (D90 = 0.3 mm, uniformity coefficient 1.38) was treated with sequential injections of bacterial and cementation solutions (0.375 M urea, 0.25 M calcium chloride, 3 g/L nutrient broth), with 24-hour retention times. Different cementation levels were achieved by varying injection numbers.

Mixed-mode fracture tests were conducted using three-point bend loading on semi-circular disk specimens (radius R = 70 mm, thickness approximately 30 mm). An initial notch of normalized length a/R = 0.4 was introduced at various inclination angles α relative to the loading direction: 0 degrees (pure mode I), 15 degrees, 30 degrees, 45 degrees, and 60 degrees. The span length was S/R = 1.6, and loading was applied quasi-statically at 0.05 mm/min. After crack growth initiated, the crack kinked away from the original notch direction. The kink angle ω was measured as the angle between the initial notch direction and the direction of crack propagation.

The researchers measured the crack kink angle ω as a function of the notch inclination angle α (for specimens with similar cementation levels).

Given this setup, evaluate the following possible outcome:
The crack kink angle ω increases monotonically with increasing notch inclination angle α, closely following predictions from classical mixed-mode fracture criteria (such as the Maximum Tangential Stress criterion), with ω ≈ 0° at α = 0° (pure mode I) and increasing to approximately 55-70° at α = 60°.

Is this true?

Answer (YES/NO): NO